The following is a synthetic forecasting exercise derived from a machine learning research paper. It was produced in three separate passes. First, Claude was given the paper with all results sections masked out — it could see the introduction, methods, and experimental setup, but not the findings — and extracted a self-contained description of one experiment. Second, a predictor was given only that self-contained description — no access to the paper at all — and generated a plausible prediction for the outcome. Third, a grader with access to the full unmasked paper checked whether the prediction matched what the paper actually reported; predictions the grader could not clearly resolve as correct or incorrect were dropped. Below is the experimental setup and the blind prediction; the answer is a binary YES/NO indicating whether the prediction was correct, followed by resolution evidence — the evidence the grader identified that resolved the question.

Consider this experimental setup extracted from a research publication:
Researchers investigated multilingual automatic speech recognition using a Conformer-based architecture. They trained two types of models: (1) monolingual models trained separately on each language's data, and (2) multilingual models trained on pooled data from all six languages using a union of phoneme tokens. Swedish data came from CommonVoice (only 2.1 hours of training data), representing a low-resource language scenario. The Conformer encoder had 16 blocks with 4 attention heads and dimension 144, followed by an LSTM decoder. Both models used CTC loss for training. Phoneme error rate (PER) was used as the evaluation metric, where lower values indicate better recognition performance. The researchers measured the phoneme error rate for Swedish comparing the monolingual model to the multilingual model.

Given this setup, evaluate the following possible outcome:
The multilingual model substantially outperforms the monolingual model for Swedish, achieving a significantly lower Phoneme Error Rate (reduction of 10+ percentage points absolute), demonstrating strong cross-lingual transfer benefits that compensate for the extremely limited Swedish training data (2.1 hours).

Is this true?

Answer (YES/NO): YES